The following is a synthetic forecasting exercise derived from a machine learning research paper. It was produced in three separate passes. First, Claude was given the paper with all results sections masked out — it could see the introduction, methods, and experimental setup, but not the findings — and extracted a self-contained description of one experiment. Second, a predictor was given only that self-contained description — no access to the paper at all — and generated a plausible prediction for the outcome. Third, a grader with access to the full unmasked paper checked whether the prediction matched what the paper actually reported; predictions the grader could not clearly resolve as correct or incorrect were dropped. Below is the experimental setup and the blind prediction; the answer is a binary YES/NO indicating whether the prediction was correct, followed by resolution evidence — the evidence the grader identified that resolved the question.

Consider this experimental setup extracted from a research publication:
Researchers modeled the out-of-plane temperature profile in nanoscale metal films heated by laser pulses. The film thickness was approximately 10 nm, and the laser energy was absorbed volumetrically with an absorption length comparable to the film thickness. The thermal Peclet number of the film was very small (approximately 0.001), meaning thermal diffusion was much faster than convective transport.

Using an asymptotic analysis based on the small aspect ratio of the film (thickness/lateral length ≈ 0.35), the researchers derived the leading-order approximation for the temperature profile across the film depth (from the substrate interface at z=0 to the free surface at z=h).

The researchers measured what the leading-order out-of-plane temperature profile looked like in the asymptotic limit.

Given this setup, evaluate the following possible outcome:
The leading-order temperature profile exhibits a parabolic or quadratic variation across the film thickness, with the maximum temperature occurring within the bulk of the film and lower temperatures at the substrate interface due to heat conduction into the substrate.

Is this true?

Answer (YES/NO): NO